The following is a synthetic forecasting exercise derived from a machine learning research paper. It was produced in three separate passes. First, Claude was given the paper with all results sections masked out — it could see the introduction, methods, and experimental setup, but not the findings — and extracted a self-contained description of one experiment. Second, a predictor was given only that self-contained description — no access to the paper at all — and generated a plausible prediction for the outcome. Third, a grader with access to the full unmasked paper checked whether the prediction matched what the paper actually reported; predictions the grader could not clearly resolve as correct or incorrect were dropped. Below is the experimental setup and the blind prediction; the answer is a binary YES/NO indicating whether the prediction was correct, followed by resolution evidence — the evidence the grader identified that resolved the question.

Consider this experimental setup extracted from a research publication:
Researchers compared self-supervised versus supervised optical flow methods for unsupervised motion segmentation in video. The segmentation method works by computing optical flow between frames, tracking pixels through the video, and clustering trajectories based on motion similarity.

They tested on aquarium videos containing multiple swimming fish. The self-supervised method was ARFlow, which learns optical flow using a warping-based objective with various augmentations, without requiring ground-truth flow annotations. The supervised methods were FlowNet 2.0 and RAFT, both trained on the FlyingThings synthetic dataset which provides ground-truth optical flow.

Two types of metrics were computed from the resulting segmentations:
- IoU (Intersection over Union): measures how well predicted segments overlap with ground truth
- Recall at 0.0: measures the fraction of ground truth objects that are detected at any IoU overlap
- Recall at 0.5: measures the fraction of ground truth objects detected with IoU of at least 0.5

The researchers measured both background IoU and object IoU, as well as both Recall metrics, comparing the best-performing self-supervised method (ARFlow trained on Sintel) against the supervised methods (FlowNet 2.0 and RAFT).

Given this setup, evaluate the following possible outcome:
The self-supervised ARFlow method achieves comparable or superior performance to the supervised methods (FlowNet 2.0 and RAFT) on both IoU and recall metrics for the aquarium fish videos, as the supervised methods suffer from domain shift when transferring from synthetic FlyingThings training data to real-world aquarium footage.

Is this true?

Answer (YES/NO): NO